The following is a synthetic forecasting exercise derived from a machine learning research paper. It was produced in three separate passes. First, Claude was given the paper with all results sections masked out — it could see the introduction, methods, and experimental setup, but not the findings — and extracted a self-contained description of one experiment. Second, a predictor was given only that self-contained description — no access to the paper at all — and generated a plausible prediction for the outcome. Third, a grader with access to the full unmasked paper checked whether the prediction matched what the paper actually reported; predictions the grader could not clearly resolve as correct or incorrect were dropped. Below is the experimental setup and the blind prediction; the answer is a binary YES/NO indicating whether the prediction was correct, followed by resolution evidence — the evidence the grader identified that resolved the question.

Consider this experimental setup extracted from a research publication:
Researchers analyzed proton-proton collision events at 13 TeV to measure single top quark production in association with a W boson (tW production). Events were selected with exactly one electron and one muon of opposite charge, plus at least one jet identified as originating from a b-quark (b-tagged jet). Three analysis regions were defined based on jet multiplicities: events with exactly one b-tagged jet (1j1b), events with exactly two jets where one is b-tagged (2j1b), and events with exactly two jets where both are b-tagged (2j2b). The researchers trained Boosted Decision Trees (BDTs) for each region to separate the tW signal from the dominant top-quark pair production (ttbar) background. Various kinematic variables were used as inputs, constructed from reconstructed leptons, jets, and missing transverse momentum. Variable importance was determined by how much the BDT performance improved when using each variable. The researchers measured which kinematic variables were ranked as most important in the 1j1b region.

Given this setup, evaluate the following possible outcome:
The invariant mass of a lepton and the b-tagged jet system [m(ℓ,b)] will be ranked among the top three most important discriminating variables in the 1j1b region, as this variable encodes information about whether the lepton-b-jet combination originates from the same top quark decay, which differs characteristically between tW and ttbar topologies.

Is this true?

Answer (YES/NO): NO